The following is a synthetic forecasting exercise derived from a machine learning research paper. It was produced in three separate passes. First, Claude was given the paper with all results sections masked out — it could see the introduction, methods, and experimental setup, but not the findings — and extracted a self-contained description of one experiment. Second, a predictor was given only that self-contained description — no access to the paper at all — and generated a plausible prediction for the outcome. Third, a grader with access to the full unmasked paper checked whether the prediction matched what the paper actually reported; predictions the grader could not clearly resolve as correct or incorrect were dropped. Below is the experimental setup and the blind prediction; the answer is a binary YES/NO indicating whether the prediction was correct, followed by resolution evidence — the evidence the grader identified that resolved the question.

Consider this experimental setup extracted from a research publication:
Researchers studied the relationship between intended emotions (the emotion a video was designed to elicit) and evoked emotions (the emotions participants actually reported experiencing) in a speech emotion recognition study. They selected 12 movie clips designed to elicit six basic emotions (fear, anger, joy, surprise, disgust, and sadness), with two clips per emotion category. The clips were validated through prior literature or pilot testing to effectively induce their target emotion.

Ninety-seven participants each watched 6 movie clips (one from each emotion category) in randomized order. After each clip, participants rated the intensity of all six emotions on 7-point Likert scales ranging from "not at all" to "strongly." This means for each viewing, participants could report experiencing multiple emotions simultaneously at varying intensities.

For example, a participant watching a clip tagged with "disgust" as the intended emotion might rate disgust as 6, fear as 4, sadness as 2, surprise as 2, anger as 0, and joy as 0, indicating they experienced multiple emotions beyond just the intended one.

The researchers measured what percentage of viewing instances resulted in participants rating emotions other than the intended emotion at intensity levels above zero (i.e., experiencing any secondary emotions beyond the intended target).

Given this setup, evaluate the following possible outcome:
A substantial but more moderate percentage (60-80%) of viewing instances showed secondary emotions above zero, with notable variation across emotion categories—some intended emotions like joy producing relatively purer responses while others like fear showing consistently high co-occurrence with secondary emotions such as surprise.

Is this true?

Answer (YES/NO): NO